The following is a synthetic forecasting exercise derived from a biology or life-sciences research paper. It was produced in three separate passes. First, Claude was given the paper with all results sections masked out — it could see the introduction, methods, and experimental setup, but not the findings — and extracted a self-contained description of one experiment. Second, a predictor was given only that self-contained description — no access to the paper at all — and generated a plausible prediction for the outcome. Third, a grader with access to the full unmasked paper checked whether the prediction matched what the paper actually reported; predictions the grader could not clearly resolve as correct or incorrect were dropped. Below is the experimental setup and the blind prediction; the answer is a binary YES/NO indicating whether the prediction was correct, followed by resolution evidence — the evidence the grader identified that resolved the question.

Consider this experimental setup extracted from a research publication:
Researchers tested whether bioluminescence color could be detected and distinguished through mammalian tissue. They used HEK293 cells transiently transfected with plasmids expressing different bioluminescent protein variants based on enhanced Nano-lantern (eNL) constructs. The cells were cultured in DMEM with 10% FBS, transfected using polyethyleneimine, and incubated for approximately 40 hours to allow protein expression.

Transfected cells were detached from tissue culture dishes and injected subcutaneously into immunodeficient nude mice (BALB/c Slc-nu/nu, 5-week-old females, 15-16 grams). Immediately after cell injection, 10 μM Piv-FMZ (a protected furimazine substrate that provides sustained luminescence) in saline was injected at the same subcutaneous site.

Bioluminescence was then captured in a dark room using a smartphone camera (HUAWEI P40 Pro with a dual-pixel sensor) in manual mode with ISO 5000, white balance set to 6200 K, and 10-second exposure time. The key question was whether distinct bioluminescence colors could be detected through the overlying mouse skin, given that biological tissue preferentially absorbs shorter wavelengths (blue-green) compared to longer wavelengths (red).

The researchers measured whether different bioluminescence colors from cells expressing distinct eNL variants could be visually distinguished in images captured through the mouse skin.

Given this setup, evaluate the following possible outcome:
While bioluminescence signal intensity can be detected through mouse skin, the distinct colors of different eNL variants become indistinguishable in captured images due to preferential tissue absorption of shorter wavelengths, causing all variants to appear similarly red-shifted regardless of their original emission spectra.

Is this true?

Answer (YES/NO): NO